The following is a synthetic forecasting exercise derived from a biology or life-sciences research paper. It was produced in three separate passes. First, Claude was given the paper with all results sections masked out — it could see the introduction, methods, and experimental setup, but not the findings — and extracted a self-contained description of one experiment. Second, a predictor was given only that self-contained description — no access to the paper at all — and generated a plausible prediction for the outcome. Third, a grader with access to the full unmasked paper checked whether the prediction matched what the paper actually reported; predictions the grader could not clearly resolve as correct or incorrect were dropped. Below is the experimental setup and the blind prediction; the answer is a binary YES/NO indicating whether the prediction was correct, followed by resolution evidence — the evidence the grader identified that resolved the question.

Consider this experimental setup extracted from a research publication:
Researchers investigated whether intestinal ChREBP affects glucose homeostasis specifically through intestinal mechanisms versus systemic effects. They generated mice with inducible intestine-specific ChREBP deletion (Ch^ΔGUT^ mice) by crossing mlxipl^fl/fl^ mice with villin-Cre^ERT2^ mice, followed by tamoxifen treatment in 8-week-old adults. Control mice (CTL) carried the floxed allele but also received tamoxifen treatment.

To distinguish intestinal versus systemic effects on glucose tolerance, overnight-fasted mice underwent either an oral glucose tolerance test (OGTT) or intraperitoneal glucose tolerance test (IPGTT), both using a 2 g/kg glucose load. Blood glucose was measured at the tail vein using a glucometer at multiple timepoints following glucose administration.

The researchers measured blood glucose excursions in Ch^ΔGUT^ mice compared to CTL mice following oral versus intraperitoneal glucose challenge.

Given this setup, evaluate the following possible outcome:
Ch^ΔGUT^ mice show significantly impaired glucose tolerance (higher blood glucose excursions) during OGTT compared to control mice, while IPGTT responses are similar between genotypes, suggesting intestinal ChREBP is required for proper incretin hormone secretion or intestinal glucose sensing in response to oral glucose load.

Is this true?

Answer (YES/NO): NO